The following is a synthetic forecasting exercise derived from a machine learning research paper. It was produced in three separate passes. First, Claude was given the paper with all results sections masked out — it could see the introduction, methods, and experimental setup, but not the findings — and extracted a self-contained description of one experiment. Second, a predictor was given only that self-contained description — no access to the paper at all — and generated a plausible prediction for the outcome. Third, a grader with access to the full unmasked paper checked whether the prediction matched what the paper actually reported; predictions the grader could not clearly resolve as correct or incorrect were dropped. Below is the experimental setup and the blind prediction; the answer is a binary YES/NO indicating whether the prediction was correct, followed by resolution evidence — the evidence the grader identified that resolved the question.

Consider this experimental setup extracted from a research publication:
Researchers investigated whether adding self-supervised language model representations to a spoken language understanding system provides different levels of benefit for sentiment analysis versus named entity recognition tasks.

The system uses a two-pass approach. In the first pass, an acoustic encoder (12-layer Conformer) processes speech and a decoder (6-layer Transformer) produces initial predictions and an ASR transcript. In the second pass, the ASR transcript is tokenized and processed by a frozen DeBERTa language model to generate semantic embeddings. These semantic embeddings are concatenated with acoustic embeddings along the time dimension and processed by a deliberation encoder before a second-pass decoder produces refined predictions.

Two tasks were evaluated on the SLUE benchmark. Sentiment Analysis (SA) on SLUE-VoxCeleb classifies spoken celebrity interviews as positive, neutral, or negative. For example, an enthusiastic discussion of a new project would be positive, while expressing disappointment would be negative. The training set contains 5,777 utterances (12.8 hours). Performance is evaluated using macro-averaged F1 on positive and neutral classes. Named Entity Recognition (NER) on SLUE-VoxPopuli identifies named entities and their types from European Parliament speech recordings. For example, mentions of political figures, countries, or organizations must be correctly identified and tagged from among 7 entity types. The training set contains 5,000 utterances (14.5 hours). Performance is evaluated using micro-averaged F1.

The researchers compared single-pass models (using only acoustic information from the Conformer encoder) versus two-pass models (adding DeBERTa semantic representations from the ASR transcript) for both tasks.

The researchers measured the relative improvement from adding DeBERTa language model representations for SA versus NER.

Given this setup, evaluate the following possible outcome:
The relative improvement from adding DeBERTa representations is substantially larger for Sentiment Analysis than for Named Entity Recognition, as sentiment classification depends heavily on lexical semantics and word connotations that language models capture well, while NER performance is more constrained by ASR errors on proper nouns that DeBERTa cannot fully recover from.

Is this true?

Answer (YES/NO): YES